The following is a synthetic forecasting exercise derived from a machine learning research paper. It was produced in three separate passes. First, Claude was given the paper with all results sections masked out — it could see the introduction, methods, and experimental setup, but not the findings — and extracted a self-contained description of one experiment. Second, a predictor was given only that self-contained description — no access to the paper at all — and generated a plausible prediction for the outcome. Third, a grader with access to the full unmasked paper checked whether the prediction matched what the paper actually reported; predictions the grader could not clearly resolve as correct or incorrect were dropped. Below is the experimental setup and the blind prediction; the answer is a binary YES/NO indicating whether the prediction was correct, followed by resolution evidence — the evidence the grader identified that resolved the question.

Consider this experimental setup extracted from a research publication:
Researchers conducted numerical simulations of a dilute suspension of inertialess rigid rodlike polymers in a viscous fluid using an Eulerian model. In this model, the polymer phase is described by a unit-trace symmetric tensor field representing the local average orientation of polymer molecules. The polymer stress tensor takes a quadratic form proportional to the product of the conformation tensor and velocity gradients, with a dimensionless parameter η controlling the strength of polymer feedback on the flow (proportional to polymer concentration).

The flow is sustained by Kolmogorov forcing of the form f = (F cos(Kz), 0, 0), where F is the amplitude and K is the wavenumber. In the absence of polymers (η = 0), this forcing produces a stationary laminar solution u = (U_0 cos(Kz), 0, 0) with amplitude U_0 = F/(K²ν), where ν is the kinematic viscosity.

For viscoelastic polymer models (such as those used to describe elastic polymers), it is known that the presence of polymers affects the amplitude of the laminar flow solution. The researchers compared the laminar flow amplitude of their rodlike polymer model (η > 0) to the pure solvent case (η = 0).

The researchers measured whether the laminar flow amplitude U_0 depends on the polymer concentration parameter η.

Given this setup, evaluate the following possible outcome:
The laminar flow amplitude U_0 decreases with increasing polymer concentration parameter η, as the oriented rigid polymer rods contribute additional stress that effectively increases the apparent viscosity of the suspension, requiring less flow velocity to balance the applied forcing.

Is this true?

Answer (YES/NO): NO